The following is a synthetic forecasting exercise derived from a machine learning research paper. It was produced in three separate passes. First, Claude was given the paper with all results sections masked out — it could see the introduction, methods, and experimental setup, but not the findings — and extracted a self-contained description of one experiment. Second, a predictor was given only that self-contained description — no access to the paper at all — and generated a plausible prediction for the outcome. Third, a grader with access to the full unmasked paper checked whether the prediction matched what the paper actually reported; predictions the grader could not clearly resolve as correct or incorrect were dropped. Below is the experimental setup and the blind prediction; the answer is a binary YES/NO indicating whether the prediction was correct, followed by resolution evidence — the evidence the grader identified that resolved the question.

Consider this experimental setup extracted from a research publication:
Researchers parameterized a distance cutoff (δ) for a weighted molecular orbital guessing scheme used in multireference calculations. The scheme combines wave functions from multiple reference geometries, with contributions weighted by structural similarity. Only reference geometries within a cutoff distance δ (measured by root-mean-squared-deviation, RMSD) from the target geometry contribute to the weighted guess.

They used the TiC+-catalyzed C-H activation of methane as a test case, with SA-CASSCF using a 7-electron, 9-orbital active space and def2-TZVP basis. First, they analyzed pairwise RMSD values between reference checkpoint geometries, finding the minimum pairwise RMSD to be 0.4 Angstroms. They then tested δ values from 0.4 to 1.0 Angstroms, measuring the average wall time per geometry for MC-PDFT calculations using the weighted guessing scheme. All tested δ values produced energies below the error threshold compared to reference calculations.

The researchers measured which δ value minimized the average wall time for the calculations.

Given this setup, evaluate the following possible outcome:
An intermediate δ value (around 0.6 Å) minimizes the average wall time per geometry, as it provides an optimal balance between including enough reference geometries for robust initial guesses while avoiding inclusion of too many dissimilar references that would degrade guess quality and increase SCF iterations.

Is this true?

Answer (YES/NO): NO